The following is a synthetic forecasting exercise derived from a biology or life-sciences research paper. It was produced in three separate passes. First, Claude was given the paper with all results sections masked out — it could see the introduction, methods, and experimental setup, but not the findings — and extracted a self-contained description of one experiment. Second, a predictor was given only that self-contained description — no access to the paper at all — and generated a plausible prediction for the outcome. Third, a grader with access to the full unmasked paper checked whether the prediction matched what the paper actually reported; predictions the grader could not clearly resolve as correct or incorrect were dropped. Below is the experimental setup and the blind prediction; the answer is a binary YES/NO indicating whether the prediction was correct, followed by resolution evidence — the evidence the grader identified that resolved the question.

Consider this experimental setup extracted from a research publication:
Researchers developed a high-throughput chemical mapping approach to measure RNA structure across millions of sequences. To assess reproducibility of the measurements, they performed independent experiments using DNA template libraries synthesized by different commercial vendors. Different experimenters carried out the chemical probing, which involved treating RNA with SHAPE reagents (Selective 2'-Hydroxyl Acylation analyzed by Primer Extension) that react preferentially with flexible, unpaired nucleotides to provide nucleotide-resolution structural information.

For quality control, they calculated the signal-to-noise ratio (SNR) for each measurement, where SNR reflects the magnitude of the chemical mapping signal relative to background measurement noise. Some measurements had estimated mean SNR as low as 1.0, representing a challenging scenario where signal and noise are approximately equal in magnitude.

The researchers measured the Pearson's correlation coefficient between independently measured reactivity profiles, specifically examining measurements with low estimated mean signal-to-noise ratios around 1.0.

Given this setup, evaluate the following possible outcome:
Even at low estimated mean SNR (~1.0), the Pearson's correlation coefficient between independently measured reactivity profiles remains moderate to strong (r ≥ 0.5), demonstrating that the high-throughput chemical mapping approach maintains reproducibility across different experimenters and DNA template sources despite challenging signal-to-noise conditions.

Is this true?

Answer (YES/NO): YES